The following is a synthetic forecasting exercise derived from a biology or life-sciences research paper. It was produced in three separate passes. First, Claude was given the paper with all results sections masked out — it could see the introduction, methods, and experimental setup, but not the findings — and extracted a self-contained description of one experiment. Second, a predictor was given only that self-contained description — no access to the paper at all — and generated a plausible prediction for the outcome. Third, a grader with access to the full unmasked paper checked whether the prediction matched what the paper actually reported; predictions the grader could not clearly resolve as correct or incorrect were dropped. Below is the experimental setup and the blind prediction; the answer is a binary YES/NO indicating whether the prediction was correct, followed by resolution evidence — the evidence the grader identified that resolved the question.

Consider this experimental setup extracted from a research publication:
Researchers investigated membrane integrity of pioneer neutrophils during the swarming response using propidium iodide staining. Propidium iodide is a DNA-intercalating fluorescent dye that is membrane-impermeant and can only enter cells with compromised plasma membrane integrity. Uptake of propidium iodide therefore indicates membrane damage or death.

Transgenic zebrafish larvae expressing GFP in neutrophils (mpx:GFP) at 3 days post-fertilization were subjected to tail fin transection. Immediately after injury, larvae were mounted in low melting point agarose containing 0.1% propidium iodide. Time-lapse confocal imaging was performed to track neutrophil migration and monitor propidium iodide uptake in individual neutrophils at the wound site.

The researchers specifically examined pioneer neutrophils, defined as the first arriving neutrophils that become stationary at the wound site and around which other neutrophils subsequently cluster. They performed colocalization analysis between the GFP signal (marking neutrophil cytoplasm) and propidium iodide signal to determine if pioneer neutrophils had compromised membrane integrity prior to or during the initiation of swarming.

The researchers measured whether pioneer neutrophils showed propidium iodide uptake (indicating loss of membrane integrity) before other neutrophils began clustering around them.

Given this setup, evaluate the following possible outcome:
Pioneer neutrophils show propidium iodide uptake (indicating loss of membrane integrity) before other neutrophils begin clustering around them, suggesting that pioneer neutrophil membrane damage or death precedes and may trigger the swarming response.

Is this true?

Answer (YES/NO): NO